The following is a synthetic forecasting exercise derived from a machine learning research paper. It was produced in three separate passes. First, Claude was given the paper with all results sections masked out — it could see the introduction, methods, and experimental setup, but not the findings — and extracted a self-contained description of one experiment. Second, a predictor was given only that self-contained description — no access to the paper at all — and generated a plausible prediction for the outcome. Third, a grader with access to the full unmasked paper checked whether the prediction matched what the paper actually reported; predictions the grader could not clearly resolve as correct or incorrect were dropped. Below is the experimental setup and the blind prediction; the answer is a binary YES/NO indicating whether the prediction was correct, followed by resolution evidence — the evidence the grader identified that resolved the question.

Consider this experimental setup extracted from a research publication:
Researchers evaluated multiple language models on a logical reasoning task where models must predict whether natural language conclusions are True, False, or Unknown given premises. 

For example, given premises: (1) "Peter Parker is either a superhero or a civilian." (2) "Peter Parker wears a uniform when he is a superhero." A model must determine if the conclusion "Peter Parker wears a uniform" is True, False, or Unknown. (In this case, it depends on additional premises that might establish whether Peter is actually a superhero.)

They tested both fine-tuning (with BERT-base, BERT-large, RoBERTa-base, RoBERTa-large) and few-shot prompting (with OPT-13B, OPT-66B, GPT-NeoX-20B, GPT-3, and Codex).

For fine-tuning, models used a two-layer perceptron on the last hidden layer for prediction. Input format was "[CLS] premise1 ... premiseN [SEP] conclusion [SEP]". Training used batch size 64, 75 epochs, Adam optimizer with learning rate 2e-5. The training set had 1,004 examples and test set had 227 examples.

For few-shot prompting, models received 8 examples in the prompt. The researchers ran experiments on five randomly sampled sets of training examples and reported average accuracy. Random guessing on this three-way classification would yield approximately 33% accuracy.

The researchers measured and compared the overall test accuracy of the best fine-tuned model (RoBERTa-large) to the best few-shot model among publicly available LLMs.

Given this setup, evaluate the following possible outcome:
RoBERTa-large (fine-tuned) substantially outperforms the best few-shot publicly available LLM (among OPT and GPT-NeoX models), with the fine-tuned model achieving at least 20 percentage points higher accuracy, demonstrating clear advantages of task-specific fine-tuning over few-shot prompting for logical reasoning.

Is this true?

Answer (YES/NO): YES